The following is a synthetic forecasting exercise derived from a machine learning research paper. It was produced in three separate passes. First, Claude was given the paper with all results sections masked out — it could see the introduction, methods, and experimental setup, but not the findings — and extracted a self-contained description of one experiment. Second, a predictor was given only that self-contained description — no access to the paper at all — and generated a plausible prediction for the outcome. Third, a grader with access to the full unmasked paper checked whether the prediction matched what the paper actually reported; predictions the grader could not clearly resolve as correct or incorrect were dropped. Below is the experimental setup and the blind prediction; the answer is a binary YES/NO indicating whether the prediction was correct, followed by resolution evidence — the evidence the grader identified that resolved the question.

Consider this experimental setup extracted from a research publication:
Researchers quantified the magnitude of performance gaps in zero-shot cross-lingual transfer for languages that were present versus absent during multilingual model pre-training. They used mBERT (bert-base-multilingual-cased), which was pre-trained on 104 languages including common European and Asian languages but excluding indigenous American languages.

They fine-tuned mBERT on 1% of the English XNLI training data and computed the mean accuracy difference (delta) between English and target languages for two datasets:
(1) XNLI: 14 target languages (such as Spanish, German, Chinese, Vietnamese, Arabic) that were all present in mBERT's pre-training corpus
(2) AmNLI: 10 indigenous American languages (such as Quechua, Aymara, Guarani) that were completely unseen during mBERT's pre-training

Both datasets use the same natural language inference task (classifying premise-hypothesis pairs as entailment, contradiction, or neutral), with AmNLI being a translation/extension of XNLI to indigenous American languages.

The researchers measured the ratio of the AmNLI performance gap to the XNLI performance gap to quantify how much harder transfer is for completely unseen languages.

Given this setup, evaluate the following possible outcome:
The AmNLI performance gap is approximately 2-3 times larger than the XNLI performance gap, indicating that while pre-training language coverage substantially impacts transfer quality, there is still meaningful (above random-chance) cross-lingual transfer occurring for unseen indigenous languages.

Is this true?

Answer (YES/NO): YES